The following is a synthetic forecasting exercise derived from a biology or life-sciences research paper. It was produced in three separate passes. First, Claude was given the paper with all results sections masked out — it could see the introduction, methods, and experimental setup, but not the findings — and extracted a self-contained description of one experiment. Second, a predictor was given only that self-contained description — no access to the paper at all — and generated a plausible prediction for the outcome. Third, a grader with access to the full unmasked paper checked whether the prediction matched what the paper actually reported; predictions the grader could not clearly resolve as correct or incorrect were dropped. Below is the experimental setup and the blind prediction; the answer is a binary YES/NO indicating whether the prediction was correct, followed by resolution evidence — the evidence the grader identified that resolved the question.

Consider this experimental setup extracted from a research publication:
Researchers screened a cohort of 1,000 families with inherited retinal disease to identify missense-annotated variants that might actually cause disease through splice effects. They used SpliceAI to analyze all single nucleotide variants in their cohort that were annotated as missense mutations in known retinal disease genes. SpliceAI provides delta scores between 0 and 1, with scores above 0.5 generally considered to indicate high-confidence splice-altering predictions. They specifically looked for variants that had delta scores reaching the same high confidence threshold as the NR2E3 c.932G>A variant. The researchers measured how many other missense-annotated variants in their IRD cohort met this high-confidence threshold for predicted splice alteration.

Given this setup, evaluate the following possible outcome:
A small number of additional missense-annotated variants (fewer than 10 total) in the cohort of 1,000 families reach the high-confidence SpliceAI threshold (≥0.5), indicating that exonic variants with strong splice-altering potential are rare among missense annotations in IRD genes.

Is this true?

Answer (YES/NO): YES